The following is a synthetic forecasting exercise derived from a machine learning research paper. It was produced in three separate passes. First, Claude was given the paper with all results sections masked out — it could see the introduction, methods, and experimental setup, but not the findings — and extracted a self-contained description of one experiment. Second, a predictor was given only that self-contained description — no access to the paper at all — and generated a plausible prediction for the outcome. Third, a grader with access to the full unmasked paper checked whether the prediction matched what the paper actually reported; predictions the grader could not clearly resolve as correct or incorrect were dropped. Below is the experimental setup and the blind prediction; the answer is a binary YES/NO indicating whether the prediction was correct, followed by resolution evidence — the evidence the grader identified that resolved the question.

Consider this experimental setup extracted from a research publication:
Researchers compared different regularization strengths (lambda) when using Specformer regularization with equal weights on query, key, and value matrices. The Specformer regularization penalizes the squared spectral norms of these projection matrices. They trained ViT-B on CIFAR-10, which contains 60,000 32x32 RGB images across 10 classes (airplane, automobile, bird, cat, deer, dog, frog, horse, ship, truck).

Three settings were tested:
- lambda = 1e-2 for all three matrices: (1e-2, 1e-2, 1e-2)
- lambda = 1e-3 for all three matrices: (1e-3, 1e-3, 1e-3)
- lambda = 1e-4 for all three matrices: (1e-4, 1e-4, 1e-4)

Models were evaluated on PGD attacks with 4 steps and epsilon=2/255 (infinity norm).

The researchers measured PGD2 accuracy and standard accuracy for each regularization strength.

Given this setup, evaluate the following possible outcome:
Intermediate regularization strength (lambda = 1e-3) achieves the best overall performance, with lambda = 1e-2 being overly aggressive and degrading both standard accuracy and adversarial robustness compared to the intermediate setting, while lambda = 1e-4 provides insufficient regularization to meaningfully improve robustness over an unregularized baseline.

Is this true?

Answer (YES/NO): NO